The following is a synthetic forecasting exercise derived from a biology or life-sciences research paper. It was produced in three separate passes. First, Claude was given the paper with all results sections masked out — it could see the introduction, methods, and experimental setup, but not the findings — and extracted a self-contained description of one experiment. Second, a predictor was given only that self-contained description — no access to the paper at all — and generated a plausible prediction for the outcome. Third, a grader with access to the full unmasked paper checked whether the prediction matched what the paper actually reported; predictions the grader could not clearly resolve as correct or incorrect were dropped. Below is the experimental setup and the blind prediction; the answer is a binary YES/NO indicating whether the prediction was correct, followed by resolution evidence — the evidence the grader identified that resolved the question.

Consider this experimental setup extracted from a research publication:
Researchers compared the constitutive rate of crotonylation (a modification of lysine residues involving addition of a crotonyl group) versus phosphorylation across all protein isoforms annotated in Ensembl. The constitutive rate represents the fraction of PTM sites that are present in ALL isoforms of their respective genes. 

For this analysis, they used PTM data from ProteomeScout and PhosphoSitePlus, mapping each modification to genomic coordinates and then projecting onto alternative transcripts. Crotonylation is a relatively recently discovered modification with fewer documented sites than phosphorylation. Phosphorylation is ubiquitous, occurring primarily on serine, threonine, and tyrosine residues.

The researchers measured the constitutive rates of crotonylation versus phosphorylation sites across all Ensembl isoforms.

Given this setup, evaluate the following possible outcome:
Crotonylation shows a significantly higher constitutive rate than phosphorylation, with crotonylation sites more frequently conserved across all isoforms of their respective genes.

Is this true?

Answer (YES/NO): YES